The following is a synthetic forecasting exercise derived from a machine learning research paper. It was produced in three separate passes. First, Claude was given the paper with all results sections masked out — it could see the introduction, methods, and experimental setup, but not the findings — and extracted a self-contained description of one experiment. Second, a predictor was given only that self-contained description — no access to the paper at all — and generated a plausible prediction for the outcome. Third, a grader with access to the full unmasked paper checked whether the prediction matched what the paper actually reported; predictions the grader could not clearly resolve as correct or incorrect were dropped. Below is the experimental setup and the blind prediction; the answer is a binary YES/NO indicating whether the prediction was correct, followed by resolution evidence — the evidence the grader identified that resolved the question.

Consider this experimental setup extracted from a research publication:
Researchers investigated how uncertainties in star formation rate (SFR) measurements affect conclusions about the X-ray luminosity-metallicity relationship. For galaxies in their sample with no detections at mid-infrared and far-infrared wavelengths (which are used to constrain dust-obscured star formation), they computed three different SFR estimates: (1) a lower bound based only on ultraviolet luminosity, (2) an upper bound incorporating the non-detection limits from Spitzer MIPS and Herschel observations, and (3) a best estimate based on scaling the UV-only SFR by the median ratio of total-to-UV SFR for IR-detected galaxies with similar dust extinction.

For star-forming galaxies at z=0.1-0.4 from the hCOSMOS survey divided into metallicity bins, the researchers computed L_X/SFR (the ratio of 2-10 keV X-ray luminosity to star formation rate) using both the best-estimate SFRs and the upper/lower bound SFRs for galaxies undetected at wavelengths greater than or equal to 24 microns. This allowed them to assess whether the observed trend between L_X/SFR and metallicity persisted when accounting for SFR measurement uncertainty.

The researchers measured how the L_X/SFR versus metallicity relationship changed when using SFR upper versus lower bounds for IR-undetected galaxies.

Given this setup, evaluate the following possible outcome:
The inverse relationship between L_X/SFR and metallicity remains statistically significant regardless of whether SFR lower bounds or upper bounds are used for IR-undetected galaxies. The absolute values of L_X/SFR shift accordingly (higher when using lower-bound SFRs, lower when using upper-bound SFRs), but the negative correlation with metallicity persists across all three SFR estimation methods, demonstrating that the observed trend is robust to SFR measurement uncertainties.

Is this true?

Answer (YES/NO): YES